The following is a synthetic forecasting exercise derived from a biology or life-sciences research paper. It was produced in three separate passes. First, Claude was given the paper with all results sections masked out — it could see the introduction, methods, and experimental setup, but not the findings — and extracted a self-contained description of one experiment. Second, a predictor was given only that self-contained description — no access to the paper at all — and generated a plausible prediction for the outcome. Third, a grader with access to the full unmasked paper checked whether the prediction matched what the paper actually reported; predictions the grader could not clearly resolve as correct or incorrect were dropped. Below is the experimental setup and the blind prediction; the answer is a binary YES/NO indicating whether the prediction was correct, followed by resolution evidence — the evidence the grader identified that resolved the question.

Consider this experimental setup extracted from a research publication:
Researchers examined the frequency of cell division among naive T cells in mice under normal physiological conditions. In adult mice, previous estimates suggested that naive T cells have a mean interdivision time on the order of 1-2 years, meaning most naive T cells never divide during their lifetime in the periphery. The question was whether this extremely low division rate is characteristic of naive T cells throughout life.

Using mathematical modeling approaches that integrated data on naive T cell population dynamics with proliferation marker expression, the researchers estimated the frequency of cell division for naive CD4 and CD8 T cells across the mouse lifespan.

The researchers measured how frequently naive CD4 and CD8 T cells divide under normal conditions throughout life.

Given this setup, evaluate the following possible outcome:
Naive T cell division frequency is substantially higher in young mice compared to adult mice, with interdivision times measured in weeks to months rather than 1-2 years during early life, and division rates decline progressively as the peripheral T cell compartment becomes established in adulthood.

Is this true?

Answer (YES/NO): NO